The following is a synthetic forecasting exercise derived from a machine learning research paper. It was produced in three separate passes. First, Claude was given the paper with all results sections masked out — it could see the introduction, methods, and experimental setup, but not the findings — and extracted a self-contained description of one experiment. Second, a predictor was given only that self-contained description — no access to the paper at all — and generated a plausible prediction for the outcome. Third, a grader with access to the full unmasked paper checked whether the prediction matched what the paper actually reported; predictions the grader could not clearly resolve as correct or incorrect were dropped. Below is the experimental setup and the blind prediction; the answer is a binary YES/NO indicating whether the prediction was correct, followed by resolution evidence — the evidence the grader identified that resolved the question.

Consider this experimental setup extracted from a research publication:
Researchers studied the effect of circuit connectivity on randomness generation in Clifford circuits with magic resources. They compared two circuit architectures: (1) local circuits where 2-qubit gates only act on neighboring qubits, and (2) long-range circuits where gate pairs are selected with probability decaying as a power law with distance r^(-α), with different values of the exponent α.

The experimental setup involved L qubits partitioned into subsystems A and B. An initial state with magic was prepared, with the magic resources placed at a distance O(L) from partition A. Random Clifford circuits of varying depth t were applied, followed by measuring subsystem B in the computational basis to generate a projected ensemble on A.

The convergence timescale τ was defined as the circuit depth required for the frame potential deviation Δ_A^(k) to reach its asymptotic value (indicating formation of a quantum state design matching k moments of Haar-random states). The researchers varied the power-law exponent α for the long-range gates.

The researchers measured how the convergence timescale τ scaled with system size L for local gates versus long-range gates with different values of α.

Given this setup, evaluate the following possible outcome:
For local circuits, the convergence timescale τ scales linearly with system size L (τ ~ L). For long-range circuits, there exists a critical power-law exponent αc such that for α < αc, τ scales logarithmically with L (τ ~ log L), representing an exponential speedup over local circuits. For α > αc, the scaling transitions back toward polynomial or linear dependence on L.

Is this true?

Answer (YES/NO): NO